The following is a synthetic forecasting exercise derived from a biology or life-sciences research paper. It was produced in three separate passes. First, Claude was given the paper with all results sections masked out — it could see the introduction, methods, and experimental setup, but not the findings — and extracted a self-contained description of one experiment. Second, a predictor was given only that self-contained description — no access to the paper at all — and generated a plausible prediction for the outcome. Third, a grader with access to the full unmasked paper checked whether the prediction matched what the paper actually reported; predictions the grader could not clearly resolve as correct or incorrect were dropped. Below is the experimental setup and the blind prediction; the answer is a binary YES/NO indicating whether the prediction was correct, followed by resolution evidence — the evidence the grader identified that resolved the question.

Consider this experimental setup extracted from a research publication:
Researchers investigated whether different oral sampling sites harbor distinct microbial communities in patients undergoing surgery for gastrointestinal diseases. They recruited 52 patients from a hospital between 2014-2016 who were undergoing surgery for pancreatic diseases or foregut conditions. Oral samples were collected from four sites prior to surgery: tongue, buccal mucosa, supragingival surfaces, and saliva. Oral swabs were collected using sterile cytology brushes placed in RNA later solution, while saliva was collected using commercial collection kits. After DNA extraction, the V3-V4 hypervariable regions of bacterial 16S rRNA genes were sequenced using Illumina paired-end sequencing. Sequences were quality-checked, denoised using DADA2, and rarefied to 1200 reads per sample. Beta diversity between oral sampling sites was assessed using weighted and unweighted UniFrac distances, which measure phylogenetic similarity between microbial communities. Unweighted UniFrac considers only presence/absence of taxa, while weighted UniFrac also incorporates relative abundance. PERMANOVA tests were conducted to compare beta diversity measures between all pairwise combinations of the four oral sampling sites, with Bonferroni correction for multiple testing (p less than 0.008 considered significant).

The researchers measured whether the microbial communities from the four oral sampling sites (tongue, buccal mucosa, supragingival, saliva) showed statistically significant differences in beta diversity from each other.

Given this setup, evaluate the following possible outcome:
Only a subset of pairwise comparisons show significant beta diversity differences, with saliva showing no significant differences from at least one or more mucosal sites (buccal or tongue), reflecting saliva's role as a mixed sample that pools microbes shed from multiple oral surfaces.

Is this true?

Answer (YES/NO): YES